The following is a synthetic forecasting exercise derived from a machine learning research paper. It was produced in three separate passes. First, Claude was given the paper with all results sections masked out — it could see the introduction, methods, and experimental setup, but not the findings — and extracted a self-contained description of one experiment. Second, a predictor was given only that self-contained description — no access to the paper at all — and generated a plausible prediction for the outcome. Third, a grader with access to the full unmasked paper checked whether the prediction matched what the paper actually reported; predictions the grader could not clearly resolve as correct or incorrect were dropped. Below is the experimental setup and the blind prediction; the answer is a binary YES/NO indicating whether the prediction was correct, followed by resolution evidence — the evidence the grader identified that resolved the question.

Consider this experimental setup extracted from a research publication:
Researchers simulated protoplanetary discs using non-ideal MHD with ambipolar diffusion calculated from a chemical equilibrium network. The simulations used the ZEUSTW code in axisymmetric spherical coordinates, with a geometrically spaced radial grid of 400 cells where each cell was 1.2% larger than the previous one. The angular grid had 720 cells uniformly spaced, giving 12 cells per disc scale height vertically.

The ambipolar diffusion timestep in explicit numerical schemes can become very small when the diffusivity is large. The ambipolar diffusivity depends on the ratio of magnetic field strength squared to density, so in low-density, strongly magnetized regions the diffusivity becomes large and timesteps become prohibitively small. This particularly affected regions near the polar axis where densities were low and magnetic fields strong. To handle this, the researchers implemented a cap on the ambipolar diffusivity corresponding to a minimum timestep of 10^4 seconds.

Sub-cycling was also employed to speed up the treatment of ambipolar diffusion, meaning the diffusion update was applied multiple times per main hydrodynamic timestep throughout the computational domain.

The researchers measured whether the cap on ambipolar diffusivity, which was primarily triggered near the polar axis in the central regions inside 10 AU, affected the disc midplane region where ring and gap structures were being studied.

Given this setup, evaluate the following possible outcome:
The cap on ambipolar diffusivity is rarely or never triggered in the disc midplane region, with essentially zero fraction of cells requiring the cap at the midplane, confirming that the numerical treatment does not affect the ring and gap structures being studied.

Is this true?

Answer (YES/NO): NO